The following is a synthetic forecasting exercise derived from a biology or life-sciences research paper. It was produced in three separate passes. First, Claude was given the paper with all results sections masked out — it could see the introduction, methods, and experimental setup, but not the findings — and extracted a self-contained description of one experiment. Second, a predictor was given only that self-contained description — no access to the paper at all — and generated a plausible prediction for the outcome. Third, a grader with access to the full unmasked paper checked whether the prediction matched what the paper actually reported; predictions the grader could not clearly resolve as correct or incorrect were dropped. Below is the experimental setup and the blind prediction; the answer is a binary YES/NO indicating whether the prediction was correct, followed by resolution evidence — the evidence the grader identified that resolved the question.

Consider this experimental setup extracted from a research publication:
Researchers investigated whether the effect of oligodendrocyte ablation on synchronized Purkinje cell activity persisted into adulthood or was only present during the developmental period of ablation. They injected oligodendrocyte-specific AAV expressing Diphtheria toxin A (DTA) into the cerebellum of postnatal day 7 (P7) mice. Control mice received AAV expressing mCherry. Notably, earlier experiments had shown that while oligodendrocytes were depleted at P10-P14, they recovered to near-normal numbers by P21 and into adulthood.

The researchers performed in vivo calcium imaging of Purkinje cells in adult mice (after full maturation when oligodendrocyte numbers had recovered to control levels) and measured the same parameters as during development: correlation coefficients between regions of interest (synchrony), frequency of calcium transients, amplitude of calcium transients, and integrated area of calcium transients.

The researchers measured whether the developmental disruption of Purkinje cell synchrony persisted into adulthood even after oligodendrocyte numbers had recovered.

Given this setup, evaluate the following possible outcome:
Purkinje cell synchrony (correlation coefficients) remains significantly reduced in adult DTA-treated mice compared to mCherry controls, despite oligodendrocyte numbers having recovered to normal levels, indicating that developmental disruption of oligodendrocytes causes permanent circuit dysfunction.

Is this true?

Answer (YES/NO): YES